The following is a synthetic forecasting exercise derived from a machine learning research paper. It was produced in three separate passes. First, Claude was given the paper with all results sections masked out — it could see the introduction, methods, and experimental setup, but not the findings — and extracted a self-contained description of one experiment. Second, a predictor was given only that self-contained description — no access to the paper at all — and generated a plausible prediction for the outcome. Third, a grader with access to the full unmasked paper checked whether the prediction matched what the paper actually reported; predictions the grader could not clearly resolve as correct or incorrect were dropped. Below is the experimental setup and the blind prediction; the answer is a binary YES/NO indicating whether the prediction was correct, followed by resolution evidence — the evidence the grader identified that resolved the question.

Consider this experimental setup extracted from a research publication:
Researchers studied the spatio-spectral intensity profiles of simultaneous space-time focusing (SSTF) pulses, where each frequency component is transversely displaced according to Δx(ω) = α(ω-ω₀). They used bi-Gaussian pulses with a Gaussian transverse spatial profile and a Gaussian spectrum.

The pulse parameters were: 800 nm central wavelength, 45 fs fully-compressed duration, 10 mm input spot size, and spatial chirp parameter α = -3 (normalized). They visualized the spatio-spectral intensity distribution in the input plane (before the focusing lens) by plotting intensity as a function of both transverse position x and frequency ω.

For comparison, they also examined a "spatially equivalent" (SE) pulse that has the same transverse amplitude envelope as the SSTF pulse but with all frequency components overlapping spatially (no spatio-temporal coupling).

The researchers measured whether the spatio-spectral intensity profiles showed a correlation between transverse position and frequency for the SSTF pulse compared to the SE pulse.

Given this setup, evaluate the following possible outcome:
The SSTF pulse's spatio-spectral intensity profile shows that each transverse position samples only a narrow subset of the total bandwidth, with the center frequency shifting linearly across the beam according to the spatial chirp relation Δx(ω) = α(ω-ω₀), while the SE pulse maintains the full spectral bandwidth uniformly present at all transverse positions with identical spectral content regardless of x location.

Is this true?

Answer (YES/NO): YES